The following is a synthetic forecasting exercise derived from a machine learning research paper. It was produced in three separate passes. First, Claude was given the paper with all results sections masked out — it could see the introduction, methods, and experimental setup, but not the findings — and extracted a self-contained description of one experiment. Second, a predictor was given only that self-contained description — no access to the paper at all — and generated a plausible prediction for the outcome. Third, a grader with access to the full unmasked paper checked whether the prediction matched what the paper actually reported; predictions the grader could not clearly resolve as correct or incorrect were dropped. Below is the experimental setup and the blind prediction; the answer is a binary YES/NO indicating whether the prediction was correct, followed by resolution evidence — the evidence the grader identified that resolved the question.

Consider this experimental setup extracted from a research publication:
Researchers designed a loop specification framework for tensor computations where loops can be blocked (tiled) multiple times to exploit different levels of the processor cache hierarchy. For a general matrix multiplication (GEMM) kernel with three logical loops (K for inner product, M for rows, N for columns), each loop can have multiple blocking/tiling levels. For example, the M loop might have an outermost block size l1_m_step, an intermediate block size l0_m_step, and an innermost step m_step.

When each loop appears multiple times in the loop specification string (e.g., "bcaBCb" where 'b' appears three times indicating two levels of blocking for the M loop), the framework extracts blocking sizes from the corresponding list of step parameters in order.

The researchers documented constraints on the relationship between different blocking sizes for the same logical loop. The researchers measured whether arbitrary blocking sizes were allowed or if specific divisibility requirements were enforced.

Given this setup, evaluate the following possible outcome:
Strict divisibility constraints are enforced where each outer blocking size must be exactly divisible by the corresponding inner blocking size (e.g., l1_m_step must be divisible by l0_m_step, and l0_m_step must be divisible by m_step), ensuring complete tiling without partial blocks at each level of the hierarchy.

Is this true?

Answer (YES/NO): YES